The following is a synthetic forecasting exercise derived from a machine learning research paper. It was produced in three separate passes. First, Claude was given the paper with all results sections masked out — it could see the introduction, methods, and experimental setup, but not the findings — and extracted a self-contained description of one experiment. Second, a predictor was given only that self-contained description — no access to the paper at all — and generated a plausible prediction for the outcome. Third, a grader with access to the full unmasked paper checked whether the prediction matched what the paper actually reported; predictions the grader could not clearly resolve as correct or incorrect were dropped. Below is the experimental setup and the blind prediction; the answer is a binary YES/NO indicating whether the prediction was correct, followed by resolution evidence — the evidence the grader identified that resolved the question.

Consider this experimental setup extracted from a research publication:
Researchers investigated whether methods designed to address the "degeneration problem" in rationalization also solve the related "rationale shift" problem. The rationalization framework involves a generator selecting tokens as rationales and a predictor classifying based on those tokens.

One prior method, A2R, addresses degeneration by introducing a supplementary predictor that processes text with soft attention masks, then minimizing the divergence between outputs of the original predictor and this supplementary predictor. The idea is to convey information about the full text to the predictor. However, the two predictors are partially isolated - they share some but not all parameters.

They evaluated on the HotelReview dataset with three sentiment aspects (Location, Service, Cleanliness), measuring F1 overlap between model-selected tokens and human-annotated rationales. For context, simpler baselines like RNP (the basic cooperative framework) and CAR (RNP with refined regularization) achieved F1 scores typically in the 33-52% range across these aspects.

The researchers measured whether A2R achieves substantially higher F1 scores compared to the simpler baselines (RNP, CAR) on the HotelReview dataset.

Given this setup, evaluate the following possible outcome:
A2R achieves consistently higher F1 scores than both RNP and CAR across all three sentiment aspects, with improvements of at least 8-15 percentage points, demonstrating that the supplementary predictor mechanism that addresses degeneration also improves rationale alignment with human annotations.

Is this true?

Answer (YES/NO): NO